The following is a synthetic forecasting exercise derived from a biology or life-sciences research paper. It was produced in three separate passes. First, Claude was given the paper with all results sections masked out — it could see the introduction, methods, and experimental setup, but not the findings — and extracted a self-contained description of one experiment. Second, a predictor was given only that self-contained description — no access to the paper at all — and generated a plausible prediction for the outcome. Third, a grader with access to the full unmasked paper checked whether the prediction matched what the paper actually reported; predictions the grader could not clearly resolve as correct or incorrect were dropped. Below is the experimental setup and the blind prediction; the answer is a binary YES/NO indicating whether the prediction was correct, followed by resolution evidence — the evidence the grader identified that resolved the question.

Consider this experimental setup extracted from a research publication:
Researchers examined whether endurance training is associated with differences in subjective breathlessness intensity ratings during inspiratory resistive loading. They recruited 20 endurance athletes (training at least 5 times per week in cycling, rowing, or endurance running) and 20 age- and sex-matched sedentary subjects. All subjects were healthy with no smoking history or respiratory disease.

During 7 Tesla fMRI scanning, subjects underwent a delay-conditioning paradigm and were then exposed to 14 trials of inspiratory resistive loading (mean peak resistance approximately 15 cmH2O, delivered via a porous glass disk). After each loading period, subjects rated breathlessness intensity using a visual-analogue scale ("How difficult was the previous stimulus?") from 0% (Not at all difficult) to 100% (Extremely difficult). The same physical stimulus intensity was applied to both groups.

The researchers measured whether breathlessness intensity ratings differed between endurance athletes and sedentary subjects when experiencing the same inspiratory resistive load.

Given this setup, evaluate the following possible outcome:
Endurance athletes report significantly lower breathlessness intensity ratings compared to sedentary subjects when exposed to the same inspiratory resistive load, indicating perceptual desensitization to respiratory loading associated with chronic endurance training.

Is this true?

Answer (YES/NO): NO